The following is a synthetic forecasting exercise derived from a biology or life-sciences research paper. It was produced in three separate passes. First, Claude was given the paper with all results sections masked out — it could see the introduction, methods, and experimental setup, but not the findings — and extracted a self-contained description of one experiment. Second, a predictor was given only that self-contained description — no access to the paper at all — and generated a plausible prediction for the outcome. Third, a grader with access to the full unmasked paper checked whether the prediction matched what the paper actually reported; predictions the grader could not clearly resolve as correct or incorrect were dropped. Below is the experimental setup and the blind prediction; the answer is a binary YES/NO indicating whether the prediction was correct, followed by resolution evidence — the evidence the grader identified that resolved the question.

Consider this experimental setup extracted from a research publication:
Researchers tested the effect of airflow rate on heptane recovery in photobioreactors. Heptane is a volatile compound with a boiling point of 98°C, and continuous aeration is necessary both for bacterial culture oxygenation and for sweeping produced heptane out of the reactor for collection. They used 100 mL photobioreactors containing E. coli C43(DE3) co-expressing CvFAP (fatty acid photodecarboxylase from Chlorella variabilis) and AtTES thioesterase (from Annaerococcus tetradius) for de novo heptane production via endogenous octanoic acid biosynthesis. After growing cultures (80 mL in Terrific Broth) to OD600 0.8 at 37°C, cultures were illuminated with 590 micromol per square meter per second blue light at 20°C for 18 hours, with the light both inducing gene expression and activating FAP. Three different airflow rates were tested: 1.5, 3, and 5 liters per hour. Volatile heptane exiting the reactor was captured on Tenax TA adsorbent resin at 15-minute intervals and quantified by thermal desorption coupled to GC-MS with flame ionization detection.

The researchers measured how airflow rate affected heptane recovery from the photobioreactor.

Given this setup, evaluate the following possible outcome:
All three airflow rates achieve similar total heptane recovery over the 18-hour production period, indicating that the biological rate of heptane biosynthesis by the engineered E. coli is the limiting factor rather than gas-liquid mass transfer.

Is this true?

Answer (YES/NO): YES